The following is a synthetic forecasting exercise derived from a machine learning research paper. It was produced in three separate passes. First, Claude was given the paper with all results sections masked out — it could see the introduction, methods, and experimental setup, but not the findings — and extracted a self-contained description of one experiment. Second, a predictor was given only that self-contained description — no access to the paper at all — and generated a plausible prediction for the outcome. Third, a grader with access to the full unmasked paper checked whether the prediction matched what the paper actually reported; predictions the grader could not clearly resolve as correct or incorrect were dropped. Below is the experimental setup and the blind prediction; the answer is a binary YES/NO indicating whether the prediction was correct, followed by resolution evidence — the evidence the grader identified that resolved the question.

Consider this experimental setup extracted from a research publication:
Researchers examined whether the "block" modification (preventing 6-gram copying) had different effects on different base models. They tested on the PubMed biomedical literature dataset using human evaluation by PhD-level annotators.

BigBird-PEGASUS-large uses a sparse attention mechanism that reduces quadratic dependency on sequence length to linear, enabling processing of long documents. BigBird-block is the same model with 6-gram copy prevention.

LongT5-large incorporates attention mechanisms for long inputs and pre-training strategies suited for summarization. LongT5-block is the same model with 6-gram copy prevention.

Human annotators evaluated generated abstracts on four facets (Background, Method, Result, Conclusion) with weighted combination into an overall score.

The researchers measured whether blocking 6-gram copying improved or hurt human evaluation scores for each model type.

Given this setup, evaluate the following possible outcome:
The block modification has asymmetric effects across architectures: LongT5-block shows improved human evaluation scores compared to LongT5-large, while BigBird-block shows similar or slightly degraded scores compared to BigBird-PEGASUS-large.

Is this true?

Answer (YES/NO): NO